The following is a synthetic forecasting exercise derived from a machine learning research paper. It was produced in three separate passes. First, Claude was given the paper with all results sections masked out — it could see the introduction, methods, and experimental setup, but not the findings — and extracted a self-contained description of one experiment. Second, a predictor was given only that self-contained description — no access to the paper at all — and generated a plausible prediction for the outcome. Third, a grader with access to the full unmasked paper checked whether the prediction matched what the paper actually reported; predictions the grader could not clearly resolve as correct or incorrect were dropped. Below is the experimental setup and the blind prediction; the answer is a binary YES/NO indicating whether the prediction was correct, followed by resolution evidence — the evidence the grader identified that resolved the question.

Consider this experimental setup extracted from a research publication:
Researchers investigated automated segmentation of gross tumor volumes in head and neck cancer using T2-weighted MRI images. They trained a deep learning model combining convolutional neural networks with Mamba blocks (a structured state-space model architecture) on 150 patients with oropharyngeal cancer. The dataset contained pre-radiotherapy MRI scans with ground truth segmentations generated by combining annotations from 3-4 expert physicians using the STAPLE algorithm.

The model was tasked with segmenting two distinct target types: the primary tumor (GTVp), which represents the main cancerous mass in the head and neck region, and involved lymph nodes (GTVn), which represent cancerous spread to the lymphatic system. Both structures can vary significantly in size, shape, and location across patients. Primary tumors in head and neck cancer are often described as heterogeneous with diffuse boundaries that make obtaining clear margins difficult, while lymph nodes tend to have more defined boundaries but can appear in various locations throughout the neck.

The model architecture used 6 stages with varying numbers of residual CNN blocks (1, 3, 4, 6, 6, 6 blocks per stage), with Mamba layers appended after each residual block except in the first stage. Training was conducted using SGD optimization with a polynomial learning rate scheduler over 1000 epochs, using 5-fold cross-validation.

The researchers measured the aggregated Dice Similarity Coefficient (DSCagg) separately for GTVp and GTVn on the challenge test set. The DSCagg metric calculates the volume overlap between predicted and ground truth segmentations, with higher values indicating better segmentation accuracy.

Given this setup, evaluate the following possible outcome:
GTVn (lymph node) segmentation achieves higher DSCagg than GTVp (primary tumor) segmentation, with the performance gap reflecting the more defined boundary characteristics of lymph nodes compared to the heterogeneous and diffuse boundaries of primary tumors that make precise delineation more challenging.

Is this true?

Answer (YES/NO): NO